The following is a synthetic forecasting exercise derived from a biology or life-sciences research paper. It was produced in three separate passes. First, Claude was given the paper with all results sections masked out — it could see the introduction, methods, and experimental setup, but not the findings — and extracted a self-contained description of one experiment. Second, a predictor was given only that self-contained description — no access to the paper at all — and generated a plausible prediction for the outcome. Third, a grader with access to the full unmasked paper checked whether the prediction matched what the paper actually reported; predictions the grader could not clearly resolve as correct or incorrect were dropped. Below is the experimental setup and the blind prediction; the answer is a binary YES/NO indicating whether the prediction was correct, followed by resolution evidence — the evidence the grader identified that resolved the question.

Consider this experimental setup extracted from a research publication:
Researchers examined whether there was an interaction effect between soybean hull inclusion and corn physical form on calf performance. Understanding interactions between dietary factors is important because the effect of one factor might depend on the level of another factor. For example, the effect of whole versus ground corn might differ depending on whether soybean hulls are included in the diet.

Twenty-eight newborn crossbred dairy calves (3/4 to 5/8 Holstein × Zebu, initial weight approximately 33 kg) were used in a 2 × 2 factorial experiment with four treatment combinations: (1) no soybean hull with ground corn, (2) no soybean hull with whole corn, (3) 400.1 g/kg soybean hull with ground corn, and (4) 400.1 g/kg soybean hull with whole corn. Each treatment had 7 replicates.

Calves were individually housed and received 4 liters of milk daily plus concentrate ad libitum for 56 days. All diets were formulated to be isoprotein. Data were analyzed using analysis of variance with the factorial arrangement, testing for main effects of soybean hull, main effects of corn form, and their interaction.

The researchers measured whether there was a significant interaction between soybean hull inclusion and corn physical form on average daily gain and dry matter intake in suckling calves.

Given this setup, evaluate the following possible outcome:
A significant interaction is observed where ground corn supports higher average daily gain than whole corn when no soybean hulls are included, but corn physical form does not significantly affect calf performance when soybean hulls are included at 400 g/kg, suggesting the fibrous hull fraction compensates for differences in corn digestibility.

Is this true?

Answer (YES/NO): NO